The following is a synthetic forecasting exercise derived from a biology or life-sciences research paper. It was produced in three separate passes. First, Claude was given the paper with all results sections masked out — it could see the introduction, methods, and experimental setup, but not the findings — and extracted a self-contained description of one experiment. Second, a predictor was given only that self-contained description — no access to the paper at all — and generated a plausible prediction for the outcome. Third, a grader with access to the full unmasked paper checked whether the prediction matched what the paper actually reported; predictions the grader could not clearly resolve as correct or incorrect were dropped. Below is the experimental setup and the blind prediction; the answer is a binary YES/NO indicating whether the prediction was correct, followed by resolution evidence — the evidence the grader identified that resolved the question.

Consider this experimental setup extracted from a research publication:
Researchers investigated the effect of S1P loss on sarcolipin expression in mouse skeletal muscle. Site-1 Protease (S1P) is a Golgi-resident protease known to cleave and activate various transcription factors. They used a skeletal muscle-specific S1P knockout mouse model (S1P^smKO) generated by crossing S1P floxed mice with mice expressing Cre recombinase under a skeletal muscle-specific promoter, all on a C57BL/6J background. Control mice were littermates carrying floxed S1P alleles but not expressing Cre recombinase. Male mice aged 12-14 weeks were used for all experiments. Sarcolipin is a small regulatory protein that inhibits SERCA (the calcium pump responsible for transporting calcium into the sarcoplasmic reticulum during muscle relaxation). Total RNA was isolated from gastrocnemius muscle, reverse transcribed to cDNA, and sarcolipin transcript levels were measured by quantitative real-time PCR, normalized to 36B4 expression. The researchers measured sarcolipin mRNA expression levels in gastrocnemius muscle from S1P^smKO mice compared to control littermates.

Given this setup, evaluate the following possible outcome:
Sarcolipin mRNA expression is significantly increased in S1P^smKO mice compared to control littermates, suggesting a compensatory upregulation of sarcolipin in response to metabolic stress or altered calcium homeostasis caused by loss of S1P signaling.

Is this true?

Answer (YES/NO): NO